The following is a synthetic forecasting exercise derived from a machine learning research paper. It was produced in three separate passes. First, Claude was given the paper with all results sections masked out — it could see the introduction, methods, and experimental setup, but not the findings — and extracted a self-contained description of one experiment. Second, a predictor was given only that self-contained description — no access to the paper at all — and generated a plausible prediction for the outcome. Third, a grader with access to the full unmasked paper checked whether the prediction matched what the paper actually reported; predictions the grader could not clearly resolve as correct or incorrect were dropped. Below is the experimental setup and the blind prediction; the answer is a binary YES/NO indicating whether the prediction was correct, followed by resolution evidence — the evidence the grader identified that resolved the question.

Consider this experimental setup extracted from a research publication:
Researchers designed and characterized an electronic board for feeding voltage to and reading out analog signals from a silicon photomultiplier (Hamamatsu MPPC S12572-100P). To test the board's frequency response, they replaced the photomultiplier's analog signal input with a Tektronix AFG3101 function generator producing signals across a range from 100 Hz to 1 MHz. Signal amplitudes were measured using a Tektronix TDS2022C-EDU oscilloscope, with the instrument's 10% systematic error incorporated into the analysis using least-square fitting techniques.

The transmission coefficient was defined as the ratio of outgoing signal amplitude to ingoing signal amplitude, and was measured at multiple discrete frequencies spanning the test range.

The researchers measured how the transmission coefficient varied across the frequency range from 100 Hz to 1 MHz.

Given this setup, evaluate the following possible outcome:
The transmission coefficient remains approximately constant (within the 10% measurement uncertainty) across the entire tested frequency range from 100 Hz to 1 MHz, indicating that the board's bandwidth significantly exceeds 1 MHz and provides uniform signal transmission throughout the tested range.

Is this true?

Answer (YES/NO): NO